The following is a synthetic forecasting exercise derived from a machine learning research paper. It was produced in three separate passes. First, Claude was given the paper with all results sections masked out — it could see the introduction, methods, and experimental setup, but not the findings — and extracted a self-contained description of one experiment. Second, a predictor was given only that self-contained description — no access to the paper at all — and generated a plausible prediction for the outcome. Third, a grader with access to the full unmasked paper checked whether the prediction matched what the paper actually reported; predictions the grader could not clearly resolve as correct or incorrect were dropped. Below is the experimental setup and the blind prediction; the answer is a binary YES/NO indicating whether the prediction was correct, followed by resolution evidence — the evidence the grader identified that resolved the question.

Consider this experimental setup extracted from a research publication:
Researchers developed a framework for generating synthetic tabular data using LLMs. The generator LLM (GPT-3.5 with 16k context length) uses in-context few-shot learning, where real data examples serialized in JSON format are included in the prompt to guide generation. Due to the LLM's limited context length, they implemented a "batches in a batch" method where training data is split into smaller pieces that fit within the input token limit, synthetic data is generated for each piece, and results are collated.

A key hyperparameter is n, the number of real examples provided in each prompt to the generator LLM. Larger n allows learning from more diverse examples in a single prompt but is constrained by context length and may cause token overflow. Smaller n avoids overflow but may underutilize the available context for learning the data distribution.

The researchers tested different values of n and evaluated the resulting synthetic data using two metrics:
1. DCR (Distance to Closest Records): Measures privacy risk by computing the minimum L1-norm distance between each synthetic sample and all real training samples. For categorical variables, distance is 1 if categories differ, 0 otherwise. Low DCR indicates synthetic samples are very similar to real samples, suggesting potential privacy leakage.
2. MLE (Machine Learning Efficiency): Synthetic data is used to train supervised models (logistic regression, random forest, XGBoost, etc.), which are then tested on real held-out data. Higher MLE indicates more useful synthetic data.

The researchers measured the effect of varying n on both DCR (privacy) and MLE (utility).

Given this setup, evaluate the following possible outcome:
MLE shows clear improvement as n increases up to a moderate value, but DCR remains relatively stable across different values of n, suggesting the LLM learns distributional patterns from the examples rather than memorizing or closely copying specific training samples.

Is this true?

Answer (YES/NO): NO